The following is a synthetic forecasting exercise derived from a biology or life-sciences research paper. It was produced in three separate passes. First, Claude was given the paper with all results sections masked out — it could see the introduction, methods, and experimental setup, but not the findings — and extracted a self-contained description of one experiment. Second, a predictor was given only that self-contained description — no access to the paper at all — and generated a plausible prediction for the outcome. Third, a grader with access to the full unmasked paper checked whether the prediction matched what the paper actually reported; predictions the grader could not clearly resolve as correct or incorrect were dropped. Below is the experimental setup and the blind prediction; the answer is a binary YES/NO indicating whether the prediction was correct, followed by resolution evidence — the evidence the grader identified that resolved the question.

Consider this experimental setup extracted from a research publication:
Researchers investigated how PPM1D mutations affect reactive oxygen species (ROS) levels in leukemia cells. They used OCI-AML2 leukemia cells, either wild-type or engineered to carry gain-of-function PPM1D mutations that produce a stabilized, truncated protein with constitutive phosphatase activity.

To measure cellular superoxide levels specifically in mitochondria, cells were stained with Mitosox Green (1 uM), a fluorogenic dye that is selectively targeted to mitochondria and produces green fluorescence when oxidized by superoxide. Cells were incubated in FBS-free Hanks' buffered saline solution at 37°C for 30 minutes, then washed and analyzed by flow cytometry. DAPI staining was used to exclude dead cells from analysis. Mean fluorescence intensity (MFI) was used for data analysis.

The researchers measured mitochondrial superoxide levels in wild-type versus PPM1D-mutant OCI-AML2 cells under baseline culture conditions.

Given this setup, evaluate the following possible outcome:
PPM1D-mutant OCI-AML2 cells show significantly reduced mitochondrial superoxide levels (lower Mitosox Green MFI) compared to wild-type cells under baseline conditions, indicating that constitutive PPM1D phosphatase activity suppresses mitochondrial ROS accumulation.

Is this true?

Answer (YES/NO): NO